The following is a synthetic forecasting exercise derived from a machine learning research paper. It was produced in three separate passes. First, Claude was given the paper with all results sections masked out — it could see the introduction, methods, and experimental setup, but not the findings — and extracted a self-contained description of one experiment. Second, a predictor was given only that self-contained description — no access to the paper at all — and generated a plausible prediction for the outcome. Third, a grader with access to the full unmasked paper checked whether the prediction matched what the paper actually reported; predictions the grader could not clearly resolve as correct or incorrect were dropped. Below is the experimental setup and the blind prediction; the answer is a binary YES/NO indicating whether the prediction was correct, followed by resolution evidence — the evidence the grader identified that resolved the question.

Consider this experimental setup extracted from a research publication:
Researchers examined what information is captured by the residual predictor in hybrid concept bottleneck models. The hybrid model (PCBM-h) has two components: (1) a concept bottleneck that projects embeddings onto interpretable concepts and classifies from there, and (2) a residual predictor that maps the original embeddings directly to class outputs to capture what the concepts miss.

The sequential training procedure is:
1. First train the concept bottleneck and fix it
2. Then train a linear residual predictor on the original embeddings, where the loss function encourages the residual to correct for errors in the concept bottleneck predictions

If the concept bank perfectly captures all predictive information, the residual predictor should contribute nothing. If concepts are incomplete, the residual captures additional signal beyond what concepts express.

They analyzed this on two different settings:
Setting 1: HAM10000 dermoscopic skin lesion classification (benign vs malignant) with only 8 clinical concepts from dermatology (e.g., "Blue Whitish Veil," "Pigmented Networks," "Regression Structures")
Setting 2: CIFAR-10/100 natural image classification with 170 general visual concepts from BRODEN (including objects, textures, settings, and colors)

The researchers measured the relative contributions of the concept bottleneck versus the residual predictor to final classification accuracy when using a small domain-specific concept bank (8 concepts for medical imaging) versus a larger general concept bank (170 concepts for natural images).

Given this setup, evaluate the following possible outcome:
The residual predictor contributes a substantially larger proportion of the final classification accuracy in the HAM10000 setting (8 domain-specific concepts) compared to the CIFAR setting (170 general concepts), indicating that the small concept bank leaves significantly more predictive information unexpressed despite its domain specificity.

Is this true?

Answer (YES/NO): NO